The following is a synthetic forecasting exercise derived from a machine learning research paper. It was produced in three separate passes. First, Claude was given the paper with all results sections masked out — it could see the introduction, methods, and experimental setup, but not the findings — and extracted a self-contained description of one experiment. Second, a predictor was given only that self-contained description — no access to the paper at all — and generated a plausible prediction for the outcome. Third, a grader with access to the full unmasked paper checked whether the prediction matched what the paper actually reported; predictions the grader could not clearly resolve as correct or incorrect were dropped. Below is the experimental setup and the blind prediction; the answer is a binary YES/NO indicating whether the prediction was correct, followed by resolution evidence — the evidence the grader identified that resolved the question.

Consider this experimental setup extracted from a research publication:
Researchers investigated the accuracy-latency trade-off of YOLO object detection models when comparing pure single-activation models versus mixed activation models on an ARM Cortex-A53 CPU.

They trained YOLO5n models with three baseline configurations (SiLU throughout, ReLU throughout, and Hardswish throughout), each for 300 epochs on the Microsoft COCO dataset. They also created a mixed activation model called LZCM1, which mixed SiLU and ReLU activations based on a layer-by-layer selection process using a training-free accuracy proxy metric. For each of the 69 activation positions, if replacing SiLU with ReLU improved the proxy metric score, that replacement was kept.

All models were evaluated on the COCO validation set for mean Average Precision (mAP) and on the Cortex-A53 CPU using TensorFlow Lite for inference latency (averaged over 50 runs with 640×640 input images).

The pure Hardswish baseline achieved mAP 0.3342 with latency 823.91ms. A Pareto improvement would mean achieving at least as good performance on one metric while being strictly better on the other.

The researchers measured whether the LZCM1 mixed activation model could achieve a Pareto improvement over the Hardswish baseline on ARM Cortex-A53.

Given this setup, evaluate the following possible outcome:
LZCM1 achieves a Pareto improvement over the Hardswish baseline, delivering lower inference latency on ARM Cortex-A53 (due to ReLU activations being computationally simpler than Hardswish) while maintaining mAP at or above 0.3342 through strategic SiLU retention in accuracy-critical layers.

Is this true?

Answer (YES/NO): NO